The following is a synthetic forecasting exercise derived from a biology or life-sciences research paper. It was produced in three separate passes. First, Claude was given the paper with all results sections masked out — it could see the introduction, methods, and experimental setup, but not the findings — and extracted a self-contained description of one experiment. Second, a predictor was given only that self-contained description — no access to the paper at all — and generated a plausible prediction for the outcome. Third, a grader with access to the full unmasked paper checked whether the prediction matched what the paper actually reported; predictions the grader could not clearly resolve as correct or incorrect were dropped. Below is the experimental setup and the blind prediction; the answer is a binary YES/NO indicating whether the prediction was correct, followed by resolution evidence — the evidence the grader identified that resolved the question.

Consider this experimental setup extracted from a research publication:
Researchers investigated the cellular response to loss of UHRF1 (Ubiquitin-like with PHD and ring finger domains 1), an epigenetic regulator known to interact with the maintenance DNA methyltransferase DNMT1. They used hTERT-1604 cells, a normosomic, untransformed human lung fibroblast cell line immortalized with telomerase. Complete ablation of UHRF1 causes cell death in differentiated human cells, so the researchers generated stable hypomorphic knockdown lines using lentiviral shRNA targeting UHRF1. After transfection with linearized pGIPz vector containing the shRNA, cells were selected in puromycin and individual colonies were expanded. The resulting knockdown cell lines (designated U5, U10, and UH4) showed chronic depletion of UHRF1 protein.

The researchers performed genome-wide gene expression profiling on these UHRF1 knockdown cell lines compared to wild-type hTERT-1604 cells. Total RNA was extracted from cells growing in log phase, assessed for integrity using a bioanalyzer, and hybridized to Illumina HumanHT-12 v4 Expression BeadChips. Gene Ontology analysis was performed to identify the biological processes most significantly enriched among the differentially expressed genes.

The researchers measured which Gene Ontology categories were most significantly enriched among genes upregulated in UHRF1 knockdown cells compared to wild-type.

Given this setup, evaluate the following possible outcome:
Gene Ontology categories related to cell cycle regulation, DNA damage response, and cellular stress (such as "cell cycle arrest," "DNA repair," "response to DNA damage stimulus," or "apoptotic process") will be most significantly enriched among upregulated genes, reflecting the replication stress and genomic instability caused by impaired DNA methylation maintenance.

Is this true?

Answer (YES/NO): NO